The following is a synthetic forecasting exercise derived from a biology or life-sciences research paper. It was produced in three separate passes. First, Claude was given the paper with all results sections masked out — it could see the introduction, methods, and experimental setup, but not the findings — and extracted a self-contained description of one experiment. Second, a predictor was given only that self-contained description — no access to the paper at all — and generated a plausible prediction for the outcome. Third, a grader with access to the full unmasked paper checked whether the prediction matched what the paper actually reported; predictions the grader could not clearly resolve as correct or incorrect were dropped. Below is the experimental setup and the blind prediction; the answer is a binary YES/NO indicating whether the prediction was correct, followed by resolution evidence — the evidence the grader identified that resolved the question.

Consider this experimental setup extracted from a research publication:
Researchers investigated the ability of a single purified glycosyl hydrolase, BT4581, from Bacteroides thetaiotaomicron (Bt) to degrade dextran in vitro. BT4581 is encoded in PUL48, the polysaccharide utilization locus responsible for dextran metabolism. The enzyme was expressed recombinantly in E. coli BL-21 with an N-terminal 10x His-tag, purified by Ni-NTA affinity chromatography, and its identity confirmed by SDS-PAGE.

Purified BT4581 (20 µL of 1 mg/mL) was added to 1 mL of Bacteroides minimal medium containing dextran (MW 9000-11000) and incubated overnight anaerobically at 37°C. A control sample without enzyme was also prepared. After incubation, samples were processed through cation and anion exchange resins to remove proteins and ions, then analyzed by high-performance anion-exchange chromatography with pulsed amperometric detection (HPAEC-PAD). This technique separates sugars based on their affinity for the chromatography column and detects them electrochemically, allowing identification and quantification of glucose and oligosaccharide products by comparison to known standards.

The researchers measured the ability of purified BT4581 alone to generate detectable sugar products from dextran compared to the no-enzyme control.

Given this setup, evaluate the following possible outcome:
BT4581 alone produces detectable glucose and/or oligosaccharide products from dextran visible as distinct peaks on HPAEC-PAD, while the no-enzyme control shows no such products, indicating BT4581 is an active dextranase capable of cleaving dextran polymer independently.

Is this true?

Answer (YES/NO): NO